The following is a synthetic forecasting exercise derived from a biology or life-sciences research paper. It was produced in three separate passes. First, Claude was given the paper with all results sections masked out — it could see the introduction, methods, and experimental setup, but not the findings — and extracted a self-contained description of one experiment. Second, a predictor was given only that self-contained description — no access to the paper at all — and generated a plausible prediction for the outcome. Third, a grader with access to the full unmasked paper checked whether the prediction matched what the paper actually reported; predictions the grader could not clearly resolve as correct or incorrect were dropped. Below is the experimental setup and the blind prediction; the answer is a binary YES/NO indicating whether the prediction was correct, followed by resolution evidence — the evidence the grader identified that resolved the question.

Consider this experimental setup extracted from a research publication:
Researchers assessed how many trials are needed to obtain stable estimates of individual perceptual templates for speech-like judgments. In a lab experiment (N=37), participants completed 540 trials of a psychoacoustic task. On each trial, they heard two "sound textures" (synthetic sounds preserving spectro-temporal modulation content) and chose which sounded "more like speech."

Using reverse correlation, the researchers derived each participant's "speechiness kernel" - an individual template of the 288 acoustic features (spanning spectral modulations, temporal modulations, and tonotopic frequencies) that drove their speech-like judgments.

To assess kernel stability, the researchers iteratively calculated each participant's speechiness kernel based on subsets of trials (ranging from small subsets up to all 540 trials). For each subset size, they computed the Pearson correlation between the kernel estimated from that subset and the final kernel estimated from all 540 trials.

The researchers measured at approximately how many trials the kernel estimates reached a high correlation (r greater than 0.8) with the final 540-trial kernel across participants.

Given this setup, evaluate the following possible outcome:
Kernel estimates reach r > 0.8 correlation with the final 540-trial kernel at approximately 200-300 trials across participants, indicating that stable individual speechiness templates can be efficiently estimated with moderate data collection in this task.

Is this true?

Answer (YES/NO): NO